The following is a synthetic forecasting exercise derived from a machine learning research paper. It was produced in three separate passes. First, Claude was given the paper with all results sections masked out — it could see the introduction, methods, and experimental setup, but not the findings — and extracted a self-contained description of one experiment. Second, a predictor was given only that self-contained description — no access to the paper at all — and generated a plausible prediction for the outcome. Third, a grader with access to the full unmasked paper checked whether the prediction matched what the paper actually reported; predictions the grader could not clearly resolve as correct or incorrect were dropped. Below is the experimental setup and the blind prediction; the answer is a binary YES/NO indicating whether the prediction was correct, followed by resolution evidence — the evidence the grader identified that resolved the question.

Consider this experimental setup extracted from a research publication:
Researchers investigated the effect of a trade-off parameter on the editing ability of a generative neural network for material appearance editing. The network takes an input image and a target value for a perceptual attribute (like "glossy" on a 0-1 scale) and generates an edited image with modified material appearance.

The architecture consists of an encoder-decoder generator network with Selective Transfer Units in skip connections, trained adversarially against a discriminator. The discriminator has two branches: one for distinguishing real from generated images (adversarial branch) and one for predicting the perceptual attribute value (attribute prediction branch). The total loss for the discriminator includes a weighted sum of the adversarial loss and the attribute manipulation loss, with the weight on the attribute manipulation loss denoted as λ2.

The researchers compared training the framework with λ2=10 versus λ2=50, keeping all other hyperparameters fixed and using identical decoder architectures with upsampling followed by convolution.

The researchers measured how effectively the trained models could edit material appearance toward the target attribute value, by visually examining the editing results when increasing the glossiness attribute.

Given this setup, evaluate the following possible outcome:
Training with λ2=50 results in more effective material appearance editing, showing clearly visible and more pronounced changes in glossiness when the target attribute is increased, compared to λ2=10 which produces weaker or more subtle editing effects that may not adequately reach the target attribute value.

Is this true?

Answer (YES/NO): YES